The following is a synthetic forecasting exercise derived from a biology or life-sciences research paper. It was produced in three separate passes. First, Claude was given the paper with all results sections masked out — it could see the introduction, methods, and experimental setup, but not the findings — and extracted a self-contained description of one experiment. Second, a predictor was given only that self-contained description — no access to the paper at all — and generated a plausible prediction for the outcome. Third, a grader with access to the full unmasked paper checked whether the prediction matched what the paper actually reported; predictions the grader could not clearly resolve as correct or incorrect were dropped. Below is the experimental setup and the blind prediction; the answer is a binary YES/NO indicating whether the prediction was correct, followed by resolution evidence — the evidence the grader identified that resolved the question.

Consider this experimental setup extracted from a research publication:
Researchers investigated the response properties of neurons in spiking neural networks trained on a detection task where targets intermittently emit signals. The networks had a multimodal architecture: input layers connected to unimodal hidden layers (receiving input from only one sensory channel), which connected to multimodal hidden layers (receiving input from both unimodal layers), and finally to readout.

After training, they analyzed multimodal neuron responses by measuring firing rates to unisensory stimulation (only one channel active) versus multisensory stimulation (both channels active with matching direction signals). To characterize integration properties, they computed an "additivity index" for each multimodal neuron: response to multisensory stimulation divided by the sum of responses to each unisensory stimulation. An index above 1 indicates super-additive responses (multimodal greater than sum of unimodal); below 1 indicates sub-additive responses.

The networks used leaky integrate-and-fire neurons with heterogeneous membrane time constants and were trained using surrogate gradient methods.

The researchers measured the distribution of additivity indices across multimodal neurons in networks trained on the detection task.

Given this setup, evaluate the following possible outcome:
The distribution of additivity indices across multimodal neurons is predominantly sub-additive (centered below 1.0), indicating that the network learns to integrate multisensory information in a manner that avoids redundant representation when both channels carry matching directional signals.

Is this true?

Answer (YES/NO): NO